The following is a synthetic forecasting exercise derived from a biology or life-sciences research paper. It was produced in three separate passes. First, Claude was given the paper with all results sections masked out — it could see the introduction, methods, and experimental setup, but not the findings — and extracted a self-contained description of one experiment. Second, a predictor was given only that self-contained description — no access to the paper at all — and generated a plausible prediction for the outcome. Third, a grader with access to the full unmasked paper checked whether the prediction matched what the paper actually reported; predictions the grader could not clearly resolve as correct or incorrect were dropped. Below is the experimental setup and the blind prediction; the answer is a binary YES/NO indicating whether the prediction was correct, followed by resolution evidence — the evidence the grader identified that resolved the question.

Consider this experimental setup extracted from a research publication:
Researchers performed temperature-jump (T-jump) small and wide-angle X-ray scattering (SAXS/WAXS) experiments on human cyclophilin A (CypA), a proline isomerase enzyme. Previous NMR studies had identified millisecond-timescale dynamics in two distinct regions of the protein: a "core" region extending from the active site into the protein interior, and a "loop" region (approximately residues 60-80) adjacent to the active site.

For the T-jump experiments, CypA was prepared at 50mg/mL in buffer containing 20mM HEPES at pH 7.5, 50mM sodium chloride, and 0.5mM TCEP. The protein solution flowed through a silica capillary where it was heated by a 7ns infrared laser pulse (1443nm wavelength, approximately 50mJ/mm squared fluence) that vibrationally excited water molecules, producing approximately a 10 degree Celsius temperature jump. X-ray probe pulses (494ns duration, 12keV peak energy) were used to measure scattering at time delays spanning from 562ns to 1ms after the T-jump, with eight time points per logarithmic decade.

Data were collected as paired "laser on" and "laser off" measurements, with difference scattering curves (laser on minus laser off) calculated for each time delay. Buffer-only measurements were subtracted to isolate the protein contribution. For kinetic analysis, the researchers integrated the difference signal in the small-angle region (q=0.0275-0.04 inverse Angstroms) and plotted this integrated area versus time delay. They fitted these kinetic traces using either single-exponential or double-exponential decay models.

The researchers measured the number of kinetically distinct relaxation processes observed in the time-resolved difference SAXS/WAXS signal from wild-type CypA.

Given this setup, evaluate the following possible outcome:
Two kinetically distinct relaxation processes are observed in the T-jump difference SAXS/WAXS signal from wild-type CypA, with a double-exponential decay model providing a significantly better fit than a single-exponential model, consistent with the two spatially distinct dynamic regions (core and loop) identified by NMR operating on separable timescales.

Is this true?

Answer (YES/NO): YES